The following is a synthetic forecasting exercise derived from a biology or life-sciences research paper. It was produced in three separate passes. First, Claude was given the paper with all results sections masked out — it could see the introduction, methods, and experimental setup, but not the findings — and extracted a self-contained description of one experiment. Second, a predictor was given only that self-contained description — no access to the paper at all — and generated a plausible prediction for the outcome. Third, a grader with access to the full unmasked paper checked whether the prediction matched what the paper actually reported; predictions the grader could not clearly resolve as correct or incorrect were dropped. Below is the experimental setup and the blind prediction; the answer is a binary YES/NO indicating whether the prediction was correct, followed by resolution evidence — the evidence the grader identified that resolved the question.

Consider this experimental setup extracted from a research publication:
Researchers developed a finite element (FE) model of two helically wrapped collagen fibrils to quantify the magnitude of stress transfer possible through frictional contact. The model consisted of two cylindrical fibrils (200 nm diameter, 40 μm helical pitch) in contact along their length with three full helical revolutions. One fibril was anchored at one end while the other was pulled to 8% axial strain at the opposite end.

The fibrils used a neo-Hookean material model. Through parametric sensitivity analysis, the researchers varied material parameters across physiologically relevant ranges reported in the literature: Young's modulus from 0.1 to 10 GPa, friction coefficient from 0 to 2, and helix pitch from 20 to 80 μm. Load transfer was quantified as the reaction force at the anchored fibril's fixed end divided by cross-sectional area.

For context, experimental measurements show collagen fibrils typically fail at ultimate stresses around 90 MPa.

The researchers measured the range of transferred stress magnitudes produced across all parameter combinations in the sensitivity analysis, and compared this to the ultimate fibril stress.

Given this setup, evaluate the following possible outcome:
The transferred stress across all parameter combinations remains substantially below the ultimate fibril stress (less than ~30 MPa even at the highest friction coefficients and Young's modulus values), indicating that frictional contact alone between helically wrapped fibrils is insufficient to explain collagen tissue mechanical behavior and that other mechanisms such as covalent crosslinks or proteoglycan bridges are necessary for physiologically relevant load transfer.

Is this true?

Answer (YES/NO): NO